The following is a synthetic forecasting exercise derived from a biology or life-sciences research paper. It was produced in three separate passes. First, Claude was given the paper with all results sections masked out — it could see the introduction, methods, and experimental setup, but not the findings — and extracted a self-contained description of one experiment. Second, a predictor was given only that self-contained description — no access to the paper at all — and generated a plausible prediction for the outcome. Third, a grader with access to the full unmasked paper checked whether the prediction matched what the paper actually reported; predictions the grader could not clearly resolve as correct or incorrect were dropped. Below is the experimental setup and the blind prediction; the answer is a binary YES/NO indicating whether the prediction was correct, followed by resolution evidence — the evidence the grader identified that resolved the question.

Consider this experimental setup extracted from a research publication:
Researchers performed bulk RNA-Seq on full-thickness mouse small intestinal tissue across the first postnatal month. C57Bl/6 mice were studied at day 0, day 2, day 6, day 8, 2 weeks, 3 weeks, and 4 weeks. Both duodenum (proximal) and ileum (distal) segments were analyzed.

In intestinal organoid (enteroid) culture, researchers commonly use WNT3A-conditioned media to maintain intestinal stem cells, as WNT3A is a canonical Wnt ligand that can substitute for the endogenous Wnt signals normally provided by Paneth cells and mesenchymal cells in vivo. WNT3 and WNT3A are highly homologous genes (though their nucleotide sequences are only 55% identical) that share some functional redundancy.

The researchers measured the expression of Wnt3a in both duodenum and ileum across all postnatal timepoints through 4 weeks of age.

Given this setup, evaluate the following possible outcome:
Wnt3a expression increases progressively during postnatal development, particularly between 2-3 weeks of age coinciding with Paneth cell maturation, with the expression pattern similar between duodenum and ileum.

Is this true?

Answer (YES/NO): NO